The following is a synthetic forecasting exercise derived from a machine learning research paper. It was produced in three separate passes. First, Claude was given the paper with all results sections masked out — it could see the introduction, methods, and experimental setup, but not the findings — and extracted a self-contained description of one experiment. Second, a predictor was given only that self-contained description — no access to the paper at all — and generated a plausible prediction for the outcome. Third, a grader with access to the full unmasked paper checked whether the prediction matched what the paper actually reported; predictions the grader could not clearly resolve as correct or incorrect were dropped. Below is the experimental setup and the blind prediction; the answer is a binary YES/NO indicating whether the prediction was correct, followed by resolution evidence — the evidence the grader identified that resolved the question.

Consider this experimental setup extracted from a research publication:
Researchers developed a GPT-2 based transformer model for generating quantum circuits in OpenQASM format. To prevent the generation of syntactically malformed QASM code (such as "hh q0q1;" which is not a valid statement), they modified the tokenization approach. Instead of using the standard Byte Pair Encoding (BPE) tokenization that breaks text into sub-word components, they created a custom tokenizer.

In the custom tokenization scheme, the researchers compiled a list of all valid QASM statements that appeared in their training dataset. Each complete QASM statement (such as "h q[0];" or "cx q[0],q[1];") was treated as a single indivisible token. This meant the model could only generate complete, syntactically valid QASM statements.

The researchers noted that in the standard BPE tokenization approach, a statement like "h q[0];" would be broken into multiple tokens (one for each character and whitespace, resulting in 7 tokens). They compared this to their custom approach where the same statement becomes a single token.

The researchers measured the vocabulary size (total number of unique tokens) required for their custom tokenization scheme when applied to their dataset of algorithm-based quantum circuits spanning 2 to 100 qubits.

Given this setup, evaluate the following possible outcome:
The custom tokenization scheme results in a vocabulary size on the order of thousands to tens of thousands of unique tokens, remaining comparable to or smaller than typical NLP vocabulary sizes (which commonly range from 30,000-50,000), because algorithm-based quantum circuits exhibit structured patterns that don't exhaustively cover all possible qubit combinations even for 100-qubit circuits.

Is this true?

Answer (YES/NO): YES